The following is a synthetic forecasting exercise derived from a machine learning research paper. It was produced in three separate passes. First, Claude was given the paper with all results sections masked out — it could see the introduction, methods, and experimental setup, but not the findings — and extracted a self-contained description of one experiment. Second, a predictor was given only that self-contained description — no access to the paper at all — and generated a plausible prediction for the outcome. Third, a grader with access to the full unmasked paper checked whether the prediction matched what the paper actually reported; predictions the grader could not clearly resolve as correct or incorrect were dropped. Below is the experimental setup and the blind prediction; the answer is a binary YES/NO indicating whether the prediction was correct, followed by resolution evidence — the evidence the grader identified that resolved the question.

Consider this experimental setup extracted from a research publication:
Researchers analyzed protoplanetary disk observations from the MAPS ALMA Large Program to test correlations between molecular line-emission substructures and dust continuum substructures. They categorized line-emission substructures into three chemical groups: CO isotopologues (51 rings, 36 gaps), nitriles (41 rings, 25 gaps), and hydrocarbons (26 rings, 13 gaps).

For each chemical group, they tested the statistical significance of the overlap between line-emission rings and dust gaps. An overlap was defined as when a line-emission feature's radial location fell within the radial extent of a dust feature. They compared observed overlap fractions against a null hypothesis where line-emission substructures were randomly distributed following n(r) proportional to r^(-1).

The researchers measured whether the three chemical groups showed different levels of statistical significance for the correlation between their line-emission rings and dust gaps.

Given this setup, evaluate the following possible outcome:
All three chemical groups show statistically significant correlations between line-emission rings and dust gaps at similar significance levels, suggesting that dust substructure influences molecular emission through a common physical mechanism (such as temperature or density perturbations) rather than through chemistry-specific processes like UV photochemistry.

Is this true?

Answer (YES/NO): NO